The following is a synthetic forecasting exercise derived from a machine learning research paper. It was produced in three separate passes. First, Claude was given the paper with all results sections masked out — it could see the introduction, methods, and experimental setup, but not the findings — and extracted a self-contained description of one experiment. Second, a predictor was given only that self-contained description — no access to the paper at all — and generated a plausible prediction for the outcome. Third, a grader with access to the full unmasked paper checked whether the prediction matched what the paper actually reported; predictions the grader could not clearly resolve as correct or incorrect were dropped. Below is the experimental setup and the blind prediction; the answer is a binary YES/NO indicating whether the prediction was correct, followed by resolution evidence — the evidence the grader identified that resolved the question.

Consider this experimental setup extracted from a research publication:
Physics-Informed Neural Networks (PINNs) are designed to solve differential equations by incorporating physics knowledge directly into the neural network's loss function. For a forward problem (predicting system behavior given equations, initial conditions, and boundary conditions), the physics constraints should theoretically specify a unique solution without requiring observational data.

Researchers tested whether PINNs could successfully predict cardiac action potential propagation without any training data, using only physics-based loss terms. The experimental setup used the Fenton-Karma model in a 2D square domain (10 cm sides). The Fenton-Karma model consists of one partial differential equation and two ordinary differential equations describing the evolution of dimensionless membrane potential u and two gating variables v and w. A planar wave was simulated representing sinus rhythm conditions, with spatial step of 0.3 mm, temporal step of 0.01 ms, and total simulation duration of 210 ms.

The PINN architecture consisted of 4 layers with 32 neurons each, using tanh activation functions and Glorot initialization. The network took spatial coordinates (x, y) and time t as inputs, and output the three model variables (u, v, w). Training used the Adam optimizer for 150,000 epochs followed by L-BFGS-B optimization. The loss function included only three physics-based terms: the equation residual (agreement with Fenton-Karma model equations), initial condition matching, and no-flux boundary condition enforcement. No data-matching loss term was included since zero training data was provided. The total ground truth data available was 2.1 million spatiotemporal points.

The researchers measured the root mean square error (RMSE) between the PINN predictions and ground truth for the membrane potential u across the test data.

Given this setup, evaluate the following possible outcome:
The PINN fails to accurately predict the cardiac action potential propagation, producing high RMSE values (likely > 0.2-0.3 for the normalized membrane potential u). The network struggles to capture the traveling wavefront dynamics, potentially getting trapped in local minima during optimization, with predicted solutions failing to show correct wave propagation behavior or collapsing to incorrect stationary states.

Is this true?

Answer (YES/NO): YES